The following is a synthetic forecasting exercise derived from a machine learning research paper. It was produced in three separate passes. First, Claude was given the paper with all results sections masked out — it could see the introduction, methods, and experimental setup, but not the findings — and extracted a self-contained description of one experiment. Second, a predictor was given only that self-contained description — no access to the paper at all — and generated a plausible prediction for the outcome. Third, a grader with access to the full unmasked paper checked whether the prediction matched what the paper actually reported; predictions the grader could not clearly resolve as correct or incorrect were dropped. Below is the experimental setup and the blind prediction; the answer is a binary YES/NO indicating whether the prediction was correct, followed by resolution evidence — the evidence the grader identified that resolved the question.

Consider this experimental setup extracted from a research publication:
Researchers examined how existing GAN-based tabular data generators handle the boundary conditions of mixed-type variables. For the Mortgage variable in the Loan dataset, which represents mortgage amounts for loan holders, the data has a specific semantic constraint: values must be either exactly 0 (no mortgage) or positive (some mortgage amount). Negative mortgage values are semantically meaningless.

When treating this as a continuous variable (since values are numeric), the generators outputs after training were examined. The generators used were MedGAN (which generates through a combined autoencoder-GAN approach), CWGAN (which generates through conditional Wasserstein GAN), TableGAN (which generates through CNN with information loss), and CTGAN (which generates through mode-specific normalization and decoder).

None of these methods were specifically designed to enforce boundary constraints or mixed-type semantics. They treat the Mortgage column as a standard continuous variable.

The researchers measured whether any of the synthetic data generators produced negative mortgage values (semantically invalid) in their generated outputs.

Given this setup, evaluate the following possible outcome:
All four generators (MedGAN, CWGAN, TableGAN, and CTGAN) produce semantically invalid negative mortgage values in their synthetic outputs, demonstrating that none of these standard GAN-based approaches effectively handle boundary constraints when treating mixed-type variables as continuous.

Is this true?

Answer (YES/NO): YES